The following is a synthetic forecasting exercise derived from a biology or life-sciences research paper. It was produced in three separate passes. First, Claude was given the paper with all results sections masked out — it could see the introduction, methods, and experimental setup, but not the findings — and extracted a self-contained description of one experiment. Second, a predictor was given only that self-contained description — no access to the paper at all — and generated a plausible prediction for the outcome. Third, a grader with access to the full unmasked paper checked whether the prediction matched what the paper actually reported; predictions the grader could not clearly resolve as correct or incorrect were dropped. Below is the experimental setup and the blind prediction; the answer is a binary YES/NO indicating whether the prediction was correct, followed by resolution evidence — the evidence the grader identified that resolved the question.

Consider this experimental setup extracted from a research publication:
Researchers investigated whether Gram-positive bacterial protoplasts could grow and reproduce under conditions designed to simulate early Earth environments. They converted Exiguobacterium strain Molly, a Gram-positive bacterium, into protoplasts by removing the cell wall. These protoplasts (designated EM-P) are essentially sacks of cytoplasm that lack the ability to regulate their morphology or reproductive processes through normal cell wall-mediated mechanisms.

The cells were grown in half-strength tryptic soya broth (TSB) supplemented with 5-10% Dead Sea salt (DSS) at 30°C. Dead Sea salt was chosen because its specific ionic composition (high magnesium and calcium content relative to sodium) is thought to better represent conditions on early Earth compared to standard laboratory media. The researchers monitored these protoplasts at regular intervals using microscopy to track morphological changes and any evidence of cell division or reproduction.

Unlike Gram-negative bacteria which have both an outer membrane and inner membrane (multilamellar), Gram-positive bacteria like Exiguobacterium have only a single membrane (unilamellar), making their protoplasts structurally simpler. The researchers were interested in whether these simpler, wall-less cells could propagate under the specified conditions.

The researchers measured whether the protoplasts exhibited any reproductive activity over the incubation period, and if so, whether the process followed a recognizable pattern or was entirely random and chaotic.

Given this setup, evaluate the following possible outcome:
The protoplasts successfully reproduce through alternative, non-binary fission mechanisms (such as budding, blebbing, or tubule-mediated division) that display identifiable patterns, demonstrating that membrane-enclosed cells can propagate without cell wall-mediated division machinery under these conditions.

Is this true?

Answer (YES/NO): YES